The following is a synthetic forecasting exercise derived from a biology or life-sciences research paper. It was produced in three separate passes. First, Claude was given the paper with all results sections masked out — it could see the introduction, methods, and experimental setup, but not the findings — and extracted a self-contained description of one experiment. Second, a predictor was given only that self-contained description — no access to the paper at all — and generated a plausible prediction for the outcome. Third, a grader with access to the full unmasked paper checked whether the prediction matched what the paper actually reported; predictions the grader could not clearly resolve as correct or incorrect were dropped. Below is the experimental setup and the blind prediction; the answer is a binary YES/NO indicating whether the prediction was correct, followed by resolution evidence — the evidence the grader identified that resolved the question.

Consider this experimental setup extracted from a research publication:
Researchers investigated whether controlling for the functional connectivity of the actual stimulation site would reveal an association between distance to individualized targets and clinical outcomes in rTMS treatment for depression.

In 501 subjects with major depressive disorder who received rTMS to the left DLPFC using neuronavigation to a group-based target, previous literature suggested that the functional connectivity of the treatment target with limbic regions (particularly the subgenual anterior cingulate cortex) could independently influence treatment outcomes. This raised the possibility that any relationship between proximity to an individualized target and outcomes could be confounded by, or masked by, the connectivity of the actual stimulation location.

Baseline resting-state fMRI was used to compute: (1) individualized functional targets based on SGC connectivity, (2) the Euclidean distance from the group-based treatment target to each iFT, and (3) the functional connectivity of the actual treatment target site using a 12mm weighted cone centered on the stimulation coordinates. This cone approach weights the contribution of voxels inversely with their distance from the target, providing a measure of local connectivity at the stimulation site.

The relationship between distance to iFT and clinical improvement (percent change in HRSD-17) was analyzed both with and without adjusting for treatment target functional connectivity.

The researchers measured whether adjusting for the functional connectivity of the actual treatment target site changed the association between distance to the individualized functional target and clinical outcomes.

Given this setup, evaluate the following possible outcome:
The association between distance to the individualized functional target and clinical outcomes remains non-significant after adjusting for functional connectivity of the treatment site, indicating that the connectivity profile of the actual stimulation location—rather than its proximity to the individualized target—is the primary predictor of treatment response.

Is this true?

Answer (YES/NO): NO